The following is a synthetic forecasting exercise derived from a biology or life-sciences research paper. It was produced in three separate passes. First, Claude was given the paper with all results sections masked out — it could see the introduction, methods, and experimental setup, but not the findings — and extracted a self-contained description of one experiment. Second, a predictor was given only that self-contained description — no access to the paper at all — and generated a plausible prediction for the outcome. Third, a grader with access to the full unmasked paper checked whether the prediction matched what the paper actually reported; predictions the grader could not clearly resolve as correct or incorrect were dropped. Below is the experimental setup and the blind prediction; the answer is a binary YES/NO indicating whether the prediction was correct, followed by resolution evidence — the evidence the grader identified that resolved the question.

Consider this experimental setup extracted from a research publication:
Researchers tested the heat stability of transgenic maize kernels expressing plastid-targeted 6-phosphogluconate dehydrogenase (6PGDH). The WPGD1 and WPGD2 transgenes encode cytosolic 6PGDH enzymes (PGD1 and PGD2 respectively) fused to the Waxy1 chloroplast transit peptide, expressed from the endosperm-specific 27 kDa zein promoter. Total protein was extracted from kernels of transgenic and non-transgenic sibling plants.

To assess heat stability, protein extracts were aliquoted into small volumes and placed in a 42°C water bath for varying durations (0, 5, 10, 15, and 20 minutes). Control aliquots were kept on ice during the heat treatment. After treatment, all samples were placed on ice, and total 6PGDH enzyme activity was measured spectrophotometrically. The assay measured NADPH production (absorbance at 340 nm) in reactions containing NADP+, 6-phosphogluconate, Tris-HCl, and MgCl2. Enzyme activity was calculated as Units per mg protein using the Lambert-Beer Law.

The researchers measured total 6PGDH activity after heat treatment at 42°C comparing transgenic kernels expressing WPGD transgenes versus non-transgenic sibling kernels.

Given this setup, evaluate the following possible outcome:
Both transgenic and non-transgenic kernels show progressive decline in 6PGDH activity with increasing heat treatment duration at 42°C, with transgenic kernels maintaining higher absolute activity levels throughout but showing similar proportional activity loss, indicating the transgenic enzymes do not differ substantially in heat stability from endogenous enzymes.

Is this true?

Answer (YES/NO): NO